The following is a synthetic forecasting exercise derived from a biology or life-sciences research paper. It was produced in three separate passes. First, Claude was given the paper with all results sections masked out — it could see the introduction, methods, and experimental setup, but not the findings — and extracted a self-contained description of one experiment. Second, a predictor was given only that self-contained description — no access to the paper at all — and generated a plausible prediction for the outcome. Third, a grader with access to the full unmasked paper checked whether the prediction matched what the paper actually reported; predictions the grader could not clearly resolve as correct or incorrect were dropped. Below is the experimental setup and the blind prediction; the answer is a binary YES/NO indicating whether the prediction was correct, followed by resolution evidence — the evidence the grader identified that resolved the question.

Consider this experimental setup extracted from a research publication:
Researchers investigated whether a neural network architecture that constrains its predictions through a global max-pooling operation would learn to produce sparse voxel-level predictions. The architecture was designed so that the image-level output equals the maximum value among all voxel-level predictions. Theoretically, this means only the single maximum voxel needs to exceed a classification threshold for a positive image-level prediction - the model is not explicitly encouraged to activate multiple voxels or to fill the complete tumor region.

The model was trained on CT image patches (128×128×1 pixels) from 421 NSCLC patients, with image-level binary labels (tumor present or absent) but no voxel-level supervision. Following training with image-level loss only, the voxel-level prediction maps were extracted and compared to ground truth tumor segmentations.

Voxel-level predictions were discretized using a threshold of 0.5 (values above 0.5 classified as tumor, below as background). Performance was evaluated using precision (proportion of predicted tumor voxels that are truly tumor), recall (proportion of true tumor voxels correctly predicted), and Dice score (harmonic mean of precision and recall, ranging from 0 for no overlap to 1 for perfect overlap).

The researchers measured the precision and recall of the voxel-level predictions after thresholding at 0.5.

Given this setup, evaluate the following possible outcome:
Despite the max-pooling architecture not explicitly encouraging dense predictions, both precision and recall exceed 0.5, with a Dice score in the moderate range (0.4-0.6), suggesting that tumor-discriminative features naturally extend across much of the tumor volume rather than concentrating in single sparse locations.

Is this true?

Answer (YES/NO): NO